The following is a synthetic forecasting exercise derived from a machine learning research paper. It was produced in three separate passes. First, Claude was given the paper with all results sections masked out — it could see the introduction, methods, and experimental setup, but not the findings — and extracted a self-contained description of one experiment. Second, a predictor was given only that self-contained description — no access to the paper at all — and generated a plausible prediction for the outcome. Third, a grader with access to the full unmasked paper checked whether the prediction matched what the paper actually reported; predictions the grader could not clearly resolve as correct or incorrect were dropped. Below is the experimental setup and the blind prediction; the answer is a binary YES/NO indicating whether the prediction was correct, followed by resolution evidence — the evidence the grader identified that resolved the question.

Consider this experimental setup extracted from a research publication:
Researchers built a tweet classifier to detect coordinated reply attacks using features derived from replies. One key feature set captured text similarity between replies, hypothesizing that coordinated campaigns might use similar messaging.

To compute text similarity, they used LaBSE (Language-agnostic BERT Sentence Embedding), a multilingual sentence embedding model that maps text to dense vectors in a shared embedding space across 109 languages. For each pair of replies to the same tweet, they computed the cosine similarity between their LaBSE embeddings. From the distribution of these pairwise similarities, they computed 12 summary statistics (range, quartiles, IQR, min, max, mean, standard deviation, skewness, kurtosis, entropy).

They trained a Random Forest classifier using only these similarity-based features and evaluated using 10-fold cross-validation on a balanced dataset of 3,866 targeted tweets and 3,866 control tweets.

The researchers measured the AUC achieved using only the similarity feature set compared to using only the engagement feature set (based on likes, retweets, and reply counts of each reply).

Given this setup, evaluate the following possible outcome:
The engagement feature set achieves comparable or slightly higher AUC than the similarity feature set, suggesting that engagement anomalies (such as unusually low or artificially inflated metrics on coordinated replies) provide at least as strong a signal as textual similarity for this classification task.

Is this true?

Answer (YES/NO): NO